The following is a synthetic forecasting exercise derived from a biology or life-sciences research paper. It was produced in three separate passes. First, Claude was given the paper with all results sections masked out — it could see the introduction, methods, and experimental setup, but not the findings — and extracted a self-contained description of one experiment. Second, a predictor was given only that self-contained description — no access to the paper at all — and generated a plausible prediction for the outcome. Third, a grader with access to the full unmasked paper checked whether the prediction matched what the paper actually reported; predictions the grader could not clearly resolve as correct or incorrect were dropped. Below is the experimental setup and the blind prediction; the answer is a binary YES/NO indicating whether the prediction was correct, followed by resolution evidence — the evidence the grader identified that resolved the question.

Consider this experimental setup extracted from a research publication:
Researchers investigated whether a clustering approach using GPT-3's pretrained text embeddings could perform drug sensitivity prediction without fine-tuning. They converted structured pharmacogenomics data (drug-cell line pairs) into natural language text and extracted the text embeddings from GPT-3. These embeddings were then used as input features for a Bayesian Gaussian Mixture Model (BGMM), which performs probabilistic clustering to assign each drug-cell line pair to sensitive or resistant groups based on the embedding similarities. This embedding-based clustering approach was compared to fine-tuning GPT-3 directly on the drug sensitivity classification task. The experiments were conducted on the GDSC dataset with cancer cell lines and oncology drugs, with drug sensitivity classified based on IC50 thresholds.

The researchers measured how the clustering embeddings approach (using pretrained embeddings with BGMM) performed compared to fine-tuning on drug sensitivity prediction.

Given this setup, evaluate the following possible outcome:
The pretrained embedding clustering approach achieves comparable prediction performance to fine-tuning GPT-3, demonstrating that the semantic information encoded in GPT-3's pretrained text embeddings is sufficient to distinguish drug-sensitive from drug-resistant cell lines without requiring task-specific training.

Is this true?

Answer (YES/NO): YES